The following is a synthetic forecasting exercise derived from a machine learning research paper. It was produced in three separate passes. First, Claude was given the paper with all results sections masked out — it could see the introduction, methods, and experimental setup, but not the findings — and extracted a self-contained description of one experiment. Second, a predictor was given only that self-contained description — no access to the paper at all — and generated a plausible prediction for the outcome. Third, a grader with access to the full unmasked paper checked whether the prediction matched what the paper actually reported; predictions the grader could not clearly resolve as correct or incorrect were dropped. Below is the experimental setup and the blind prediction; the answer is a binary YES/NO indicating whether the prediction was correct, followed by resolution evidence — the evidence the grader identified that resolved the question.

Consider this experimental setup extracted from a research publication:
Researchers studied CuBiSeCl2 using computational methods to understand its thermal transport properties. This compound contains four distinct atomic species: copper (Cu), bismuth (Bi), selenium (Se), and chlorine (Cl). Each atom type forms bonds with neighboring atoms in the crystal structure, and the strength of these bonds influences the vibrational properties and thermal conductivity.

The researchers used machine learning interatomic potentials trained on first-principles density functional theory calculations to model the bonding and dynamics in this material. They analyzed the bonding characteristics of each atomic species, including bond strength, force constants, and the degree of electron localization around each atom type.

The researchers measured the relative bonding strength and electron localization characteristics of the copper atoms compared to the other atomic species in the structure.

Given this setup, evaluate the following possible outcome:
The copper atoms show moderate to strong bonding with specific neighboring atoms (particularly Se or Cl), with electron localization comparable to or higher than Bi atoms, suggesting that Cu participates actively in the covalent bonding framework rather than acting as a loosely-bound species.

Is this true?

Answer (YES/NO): NO